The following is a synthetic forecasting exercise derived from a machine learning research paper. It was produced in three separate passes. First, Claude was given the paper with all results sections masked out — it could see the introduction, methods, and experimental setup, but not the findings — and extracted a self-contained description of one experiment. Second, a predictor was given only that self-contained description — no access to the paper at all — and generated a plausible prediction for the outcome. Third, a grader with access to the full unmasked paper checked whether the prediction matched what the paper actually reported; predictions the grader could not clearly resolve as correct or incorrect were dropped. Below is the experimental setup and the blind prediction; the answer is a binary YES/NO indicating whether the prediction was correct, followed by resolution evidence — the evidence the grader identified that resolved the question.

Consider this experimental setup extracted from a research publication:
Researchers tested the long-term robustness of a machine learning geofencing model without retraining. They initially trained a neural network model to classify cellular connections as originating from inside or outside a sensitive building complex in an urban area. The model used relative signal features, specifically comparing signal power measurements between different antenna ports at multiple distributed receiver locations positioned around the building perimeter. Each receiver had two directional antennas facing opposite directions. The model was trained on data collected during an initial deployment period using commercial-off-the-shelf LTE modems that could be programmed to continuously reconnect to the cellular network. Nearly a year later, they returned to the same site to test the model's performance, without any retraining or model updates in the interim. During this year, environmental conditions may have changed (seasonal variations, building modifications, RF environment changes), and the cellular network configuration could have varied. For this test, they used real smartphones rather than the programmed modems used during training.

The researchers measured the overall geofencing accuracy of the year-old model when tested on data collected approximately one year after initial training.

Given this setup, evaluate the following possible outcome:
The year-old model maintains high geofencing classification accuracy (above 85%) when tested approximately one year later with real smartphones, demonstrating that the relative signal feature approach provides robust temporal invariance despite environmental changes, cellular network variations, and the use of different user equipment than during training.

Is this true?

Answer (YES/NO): YES